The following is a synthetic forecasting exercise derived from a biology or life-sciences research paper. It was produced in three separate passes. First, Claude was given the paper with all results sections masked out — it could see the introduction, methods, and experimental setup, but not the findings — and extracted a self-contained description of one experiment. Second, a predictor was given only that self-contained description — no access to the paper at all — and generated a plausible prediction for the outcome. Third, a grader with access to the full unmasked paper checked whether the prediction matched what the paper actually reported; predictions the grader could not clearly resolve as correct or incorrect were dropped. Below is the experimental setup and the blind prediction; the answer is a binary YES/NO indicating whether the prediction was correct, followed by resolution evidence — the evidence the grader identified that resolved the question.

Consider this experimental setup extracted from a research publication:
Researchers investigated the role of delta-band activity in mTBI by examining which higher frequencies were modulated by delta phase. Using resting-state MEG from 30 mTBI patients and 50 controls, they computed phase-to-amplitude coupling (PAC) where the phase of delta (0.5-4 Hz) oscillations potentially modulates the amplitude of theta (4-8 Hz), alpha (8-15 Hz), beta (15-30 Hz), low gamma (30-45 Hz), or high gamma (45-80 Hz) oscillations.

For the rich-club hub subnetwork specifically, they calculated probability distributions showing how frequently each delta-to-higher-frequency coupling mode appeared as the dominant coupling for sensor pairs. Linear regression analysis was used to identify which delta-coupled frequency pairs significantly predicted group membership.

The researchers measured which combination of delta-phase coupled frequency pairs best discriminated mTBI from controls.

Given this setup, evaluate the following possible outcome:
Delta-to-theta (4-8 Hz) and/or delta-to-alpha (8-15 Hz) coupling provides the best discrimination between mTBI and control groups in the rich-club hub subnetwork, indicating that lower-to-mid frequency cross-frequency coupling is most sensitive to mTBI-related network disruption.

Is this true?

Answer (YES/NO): NO